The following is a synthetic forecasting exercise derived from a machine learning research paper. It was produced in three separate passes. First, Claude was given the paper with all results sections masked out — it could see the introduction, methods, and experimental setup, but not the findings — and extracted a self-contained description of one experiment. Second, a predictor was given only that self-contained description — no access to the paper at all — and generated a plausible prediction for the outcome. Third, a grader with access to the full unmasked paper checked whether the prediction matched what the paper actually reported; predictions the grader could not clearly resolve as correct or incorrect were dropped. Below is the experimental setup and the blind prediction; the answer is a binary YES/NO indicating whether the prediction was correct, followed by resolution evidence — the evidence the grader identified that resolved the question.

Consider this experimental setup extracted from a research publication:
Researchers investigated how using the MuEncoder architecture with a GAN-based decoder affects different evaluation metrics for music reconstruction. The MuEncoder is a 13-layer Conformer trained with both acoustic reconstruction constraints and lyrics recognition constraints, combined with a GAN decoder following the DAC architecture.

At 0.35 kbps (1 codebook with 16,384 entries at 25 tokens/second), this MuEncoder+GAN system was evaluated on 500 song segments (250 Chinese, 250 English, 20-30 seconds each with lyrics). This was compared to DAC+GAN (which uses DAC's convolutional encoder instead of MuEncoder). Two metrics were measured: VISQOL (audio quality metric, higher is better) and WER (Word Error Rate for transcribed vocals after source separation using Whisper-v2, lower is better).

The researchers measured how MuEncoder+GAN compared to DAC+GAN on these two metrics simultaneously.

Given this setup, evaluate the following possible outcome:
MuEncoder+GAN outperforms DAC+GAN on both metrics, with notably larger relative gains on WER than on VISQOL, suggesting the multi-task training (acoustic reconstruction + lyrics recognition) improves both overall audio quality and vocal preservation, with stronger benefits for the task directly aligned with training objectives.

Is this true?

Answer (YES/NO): NO